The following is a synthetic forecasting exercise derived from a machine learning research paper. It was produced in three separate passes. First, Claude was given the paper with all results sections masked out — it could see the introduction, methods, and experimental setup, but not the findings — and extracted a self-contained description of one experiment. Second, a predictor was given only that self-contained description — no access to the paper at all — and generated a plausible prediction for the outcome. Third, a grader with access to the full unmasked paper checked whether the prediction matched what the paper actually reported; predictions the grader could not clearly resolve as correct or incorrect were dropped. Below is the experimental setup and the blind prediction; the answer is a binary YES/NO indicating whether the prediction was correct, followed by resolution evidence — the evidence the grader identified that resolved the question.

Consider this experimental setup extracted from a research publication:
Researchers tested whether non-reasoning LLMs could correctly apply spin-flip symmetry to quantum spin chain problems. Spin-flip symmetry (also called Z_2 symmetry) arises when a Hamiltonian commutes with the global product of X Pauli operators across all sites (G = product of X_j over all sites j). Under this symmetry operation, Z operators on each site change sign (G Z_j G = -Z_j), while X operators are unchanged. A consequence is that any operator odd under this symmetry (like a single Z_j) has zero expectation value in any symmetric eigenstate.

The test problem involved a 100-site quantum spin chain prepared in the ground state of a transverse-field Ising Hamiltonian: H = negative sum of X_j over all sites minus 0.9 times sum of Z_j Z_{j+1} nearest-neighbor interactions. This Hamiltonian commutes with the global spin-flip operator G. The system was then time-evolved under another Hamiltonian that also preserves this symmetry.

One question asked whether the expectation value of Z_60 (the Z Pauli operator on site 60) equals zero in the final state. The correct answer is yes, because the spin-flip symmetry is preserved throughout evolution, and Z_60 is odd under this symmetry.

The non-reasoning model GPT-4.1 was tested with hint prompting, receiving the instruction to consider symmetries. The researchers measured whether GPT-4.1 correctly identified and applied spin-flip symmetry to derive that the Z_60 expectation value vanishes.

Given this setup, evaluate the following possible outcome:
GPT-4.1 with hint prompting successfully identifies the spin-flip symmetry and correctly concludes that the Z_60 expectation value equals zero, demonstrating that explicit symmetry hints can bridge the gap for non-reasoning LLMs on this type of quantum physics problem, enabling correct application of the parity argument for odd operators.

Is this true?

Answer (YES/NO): YES